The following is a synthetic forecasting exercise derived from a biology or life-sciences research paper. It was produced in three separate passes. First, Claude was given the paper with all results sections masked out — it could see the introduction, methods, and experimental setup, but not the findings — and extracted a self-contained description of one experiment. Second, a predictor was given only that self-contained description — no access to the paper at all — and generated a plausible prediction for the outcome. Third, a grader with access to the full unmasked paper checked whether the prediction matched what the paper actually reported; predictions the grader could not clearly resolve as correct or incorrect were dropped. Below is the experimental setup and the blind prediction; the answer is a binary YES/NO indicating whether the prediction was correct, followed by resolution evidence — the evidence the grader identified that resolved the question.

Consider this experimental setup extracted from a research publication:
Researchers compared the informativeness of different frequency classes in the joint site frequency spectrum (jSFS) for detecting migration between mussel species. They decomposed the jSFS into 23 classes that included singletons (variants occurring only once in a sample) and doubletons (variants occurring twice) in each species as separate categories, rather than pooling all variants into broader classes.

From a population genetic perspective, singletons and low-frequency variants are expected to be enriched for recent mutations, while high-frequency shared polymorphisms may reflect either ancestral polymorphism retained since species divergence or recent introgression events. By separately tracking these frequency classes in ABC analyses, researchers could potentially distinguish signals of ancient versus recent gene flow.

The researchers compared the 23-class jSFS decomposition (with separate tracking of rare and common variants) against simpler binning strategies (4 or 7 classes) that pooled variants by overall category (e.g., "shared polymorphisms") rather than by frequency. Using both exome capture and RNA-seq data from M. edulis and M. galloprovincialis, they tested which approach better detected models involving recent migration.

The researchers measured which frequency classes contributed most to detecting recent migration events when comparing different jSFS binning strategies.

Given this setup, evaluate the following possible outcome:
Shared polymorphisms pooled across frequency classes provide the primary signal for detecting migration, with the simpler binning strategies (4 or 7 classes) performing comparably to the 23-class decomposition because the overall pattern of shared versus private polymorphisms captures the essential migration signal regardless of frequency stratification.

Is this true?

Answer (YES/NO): NO